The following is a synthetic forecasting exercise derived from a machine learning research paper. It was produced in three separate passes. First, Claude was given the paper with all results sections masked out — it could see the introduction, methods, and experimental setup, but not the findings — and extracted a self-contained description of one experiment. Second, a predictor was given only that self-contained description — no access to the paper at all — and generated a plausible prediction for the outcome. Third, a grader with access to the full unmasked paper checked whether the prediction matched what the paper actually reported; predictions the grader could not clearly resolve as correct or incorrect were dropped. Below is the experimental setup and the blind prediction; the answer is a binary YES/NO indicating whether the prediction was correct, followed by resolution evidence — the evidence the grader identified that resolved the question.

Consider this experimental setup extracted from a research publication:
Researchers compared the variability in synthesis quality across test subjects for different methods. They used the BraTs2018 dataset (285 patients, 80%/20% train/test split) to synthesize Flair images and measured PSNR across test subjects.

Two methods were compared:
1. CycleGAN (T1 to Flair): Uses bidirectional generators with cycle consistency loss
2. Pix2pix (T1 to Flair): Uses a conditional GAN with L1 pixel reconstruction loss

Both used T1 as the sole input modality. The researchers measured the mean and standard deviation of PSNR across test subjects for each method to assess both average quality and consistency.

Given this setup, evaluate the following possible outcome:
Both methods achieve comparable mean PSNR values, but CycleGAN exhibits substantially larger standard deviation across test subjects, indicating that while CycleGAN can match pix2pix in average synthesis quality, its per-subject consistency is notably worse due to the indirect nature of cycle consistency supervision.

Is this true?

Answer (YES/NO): NO